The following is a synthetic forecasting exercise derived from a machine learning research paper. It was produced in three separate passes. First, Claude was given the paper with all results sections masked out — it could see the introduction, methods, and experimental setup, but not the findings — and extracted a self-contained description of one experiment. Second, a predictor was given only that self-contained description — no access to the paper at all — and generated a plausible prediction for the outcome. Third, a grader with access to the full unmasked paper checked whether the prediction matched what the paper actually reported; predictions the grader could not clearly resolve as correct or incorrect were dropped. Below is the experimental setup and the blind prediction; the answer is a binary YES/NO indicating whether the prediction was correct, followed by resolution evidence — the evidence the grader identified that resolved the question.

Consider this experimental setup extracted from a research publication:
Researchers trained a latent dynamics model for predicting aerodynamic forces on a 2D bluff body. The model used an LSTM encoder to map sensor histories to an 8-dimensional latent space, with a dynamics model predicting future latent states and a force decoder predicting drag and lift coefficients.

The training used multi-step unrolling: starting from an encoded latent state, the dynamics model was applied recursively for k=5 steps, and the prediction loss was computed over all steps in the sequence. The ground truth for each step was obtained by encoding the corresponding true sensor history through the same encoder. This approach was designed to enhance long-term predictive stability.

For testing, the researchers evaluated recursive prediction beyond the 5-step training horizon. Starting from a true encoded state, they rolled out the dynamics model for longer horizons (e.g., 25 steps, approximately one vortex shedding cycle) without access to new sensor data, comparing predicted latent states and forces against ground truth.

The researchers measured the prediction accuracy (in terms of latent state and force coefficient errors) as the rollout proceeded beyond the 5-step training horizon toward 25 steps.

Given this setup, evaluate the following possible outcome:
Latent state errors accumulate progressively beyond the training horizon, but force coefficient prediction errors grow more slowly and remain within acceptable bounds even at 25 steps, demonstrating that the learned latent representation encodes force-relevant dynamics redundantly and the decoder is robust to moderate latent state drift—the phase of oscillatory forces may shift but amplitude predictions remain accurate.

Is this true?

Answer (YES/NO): NO